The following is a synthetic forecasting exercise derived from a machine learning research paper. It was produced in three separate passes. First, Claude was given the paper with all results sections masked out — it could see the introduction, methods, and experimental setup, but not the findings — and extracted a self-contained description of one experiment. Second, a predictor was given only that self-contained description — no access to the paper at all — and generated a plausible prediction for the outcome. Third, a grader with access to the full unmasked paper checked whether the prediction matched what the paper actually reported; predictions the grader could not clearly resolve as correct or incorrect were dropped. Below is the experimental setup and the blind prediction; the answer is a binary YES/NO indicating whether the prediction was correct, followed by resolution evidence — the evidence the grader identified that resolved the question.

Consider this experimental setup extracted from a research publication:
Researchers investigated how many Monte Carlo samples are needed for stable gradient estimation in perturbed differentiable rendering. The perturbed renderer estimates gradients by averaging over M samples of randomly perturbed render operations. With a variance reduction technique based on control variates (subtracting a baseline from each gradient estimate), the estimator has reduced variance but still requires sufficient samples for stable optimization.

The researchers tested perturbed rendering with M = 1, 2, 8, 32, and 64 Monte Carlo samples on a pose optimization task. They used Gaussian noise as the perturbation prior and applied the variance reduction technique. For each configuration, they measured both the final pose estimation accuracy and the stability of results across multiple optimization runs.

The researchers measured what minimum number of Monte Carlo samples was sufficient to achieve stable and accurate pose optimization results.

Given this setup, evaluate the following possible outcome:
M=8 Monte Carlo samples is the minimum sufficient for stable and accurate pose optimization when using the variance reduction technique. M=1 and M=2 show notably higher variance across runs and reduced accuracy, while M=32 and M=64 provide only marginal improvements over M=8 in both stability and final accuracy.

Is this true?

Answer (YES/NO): YES